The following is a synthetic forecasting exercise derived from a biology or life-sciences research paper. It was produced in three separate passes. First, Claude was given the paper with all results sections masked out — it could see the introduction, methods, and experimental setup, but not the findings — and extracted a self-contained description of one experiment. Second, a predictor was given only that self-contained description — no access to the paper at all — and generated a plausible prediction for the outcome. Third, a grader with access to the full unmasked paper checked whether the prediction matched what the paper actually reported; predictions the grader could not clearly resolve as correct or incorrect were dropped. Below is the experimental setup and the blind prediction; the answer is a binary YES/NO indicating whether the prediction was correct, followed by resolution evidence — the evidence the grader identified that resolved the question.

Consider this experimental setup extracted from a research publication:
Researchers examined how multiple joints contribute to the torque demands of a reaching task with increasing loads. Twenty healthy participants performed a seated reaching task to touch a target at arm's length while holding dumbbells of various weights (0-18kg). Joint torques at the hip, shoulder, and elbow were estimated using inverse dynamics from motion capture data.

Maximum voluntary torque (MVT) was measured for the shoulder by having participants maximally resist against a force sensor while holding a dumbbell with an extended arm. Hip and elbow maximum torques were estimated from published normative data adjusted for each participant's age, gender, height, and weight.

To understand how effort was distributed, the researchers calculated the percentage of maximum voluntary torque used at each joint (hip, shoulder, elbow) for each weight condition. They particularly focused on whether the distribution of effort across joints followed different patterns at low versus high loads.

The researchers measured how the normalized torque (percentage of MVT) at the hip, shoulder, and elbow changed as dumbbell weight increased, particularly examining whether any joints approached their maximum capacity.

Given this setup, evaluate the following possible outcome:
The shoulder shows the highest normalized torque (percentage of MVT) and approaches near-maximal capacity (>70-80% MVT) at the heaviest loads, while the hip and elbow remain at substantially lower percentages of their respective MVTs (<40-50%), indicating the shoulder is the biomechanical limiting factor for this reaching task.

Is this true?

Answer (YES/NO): NO